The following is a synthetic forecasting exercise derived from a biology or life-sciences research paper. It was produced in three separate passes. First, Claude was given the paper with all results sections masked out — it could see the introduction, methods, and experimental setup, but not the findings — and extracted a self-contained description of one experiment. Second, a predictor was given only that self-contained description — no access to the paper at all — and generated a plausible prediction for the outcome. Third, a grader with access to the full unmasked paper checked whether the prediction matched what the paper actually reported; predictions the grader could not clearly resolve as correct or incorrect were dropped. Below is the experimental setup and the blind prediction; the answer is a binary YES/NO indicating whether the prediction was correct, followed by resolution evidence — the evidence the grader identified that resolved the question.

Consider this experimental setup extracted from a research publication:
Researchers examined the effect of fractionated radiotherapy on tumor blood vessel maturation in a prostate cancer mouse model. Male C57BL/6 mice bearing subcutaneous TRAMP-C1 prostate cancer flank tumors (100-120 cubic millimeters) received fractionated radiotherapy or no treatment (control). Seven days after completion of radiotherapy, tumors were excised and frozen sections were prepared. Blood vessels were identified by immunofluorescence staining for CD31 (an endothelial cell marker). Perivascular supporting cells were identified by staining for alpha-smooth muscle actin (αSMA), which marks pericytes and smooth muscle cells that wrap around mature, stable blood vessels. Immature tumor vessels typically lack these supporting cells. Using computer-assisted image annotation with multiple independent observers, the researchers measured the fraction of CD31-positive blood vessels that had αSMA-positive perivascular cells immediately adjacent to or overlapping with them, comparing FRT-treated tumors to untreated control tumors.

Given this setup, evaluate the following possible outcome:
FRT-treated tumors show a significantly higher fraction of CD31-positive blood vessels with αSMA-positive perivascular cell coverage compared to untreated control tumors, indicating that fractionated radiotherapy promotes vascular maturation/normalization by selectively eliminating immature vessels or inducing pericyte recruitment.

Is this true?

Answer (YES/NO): YES